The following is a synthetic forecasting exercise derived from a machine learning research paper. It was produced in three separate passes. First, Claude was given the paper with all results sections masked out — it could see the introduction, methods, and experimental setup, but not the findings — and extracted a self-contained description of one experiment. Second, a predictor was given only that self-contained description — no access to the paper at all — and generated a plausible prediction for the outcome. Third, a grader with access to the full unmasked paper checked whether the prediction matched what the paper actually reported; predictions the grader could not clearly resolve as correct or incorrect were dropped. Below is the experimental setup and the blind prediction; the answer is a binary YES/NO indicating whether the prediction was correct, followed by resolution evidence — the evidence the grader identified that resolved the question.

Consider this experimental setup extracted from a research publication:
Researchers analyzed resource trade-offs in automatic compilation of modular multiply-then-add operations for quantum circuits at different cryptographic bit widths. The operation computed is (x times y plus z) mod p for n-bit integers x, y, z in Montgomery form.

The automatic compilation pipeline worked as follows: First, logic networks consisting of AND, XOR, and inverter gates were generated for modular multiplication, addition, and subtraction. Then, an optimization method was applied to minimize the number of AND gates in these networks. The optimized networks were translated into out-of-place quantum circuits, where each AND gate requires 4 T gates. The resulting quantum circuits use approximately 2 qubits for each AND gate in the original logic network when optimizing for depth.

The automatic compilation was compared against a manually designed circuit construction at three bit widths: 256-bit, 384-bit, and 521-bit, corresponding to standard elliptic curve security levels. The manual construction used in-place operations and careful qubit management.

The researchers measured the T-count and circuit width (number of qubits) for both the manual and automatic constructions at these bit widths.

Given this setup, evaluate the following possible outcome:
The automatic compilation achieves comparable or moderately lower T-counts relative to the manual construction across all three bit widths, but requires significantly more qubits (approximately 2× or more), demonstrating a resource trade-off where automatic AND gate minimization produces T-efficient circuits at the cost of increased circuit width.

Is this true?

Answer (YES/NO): NO